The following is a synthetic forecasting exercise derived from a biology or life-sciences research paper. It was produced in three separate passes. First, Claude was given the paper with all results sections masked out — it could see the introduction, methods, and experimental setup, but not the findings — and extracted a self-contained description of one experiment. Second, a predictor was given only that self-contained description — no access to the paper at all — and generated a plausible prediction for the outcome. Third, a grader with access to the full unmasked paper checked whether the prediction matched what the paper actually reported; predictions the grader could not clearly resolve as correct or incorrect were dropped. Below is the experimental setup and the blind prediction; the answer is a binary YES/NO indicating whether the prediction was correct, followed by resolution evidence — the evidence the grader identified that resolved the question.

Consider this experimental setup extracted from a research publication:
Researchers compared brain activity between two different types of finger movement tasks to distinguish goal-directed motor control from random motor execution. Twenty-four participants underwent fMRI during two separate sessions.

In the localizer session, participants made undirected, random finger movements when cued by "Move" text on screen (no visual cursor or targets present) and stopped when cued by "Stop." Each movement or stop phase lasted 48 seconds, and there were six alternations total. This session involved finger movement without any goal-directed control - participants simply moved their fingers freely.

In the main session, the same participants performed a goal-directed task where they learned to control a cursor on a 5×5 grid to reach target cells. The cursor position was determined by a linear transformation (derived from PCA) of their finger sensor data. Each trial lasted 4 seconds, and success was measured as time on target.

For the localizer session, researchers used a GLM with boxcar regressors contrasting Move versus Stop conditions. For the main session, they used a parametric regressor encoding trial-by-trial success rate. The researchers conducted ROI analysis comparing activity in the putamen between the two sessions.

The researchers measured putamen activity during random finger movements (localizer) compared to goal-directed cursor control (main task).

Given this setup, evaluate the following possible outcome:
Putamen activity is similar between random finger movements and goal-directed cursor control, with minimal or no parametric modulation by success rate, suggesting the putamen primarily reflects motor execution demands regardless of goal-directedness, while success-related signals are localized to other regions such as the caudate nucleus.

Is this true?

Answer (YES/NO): NO